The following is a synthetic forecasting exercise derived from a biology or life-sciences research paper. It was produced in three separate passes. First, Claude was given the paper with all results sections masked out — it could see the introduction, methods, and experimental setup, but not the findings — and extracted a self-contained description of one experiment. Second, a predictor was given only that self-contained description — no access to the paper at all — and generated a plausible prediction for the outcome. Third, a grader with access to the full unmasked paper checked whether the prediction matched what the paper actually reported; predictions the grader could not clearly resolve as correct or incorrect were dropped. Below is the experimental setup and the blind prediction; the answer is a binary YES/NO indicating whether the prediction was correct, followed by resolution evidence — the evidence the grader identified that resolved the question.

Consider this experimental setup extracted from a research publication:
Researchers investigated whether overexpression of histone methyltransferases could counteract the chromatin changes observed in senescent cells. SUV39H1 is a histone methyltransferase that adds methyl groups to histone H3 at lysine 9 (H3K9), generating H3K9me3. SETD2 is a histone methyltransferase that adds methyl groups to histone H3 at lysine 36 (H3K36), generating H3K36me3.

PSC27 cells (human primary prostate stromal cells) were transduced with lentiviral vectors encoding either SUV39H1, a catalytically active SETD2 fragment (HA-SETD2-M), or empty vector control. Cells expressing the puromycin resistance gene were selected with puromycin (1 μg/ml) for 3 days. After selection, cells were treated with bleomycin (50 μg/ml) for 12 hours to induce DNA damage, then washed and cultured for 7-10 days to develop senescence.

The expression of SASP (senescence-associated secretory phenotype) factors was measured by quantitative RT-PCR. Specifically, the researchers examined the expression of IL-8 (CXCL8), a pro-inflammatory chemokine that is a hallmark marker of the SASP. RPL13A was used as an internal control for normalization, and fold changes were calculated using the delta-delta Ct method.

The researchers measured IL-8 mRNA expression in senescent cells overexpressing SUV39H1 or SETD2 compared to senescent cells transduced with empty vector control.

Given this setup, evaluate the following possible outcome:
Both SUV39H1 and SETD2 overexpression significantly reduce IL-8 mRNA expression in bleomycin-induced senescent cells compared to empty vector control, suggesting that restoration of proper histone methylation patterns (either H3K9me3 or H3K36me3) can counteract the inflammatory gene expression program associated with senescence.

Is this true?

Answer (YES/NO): YES